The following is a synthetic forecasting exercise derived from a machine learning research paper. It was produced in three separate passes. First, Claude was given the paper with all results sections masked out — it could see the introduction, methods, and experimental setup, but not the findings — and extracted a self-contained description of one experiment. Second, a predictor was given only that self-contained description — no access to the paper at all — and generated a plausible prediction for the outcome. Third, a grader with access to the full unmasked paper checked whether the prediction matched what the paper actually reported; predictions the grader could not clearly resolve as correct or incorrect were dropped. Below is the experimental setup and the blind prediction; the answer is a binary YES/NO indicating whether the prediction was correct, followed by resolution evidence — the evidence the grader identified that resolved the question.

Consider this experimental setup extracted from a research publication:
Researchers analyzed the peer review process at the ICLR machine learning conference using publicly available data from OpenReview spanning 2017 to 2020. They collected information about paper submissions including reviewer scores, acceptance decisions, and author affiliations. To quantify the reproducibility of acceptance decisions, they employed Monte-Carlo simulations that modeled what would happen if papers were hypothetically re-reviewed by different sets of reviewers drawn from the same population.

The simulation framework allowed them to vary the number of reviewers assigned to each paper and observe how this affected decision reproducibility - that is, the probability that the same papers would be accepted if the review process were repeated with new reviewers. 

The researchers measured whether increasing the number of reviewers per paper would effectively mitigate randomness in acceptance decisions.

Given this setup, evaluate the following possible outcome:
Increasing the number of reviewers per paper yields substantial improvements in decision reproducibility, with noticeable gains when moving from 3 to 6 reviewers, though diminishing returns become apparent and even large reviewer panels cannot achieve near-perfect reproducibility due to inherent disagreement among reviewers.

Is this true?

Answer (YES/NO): NO